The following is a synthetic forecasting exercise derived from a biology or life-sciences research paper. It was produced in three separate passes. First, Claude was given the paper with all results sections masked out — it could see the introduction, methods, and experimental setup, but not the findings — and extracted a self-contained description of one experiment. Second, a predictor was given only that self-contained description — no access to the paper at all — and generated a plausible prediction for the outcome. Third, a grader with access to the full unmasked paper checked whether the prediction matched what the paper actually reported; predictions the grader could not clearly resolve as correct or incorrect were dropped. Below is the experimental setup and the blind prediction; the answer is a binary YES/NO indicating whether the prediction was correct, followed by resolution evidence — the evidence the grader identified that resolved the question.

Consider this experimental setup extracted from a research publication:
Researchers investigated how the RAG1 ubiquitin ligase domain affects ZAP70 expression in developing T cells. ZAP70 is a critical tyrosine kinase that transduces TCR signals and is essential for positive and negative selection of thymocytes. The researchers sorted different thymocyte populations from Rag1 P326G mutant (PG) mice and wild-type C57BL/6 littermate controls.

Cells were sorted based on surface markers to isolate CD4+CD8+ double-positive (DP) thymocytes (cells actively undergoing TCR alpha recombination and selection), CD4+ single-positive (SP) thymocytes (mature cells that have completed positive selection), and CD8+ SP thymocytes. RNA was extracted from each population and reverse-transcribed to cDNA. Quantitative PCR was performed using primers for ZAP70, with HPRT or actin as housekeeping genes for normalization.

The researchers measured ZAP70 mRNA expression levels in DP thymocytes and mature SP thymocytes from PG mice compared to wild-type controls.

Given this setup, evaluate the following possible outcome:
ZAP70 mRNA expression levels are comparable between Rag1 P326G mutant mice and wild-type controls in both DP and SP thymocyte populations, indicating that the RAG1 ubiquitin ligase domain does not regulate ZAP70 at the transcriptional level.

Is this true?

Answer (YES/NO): YES